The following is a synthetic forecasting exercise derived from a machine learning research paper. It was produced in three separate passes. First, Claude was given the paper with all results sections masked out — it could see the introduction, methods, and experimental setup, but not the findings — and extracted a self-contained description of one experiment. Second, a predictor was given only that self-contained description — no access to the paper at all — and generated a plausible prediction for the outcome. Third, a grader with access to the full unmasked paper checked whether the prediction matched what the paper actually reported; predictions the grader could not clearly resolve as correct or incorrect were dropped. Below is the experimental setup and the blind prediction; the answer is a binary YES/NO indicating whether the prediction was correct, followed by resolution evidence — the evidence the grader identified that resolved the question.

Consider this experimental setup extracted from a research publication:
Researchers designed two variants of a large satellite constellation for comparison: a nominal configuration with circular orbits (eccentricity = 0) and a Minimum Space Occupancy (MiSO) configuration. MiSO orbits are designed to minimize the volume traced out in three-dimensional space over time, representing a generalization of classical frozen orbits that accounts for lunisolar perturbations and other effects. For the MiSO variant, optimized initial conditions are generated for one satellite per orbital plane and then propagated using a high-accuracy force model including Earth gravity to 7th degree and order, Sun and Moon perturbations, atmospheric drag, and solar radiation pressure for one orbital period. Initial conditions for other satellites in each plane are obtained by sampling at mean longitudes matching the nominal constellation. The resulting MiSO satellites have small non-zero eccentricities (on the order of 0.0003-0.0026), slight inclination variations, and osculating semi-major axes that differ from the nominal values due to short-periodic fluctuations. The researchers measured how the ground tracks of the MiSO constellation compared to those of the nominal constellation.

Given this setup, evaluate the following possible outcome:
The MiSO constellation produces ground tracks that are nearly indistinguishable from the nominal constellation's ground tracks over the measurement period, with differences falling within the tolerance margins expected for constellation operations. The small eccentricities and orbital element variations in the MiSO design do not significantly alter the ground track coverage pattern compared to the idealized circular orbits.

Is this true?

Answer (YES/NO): YES